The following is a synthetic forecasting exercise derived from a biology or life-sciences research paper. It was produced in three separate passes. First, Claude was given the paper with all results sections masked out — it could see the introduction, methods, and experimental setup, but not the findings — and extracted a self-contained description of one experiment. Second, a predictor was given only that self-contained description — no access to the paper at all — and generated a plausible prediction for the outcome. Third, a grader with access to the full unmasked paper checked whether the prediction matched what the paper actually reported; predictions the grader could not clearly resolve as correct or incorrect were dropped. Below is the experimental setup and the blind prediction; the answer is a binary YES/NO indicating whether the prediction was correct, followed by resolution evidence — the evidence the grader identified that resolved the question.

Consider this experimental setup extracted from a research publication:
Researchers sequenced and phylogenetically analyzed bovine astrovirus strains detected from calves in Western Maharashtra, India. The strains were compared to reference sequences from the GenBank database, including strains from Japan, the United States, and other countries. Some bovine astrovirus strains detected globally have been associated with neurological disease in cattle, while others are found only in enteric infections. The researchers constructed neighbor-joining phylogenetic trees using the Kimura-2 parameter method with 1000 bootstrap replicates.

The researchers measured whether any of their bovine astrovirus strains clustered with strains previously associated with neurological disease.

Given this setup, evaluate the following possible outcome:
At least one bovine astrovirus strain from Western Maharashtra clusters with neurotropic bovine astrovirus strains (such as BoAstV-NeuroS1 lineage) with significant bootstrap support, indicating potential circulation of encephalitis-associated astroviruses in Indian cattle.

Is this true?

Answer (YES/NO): NO